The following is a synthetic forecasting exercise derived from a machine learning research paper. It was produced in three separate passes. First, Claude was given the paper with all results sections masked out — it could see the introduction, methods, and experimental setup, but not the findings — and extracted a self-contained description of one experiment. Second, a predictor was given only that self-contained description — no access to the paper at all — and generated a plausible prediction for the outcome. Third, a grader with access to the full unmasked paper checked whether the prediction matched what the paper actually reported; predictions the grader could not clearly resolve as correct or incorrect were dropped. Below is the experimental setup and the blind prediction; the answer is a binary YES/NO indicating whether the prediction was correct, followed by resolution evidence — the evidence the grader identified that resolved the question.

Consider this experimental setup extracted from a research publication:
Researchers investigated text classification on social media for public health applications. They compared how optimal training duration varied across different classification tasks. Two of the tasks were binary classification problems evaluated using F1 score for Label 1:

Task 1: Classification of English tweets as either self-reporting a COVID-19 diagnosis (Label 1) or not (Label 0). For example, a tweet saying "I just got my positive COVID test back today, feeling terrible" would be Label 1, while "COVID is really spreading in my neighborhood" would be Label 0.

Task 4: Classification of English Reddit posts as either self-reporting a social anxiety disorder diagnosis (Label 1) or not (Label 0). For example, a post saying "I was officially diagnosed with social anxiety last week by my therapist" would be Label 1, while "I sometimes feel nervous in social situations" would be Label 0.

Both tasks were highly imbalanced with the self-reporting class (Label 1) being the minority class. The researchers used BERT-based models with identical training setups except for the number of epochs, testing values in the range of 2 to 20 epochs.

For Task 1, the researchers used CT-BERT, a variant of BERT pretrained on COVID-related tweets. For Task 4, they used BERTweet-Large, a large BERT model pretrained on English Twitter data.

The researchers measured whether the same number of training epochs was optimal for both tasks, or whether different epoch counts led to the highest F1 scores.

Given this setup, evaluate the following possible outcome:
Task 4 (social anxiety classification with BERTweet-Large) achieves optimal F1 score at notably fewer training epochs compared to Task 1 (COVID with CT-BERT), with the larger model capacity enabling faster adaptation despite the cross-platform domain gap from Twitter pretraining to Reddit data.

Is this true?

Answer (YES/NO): NO